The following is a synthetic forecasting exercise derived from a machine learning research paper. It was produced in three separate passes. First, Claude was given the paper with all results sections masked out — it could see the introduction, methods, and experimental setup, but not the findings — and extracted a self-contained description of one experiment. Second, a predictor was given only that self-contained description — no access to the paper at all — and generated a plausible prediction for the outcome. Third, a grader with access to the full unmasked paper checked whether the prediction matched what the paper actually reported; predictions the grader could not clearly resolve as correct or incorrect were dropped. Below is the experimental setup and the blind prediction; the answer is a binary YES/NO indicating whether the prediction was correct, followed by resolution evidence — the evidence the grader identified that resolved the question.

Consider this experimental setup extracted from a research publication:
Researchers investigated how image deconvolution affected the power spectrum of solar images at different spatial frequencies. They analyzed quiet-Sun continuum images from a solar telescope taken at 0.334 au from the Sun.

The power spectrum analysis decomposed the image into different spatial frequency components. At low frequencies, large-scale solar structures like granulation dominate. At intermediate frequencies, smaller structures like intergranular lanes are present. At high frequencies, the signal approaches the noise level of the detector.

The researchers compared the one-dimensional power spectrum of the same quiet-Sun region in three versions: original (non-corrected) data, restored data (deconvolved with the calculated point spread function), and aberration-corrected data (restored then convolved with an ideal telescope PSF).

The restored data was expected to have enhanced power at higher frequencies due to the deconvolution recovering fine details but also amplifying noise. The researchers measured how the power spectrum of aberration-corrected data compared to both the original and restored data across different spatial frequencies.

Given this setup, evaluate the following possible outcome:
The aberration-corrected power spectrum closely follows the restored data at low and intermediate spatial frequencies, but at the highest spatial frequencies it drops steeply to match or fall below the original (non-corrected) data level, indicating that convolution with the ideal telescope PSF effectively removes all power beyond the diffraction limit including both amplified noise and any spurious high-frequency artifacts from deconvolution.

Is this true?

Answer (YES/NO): NO